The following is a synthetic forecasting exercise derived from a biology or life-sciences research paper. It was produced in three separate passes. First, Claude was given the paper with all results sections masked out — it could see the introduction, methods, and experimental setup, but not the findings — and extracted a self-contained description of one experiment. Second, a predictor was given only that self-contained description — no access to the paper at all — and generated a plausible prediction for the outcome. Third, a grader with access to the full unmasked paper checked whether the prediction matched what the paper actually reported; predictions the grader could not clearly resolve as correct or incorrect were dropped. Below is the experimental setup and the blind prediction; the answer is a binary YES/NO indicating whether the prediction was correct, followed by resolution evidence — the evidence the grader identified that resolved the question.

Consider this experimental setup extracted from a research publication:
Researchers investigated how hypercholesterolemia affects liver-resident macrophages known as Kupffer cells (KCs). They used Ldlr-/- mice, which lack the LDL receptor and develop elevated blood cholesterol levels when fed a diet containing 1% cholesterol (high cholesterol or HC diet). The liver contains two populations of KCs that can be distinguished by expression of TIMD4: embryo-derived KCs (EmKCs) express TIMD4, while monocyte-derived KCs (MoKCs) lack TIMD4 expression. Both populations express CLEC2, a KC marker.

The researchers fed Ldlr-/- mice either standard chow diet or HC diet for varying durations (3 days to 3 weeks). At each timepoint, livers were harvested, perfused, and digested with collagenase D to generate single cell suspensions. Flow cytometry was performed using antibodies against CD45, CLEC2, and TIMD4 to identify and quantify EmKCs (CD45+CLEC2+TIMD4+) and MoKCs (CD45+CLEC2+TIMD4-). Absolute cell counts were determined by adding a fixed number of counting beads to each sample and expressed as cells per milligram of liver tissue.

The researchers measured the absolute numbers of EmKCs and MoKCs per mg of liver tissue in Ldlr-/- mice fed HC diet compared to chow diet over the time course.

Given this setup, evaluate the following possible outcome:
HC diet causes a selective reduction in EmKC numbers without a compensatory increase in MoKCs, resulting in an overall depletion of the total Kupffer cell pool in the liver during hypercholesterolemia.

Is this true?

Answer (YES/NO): NO